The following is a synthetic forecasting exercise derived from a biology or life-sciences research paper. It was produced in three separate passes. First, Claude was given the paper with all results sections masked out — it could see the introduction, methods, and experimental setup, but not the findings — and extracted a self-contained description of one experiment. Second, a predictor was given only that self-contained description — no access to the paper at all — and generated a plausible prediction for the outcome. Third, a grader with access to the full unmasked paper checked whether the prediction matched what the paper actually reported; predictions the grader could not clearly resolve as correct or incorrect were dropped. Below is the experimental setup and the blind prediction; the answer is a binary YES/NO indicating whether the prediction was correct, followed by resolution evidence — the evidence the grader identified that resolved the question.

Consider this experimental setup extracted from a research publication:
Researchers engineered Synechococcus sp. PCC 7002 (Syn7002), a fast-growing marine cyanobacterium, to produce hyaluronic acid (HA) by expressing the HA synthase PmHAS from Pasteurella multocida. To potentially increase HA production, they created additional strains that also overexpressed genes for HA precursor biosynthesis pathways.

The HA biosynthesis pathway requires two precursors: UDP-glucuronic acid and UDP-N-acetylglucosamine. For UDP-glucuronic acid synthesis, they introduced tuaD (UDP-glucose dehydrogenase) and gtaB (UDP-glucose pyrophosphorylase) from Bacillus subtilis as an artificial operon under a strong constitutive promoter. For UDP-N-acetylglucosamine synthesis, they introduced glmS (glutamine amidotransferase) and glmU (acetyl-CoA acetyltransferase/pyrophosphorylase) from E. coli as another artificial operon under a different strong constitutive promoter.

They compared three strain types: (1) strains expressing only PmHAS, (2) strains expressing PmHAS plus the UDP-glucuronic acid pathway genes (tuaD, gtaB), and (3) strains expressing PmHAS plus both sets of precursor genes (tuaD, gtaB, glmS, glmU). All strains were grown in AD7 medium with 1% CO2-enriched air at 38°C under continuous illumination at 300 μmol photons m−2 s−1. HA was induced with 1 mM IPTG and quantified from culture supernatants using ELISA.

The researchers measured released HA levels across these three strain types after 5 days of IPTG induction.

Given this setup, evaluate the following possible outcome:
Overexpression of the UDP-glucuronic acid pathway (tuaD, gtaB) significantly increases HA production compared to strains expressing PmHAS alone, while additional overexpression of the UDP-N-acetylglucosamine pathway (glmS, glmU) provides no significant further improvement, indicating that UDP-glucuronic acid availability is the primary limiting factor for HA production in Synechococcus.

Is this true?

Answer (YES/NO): NO